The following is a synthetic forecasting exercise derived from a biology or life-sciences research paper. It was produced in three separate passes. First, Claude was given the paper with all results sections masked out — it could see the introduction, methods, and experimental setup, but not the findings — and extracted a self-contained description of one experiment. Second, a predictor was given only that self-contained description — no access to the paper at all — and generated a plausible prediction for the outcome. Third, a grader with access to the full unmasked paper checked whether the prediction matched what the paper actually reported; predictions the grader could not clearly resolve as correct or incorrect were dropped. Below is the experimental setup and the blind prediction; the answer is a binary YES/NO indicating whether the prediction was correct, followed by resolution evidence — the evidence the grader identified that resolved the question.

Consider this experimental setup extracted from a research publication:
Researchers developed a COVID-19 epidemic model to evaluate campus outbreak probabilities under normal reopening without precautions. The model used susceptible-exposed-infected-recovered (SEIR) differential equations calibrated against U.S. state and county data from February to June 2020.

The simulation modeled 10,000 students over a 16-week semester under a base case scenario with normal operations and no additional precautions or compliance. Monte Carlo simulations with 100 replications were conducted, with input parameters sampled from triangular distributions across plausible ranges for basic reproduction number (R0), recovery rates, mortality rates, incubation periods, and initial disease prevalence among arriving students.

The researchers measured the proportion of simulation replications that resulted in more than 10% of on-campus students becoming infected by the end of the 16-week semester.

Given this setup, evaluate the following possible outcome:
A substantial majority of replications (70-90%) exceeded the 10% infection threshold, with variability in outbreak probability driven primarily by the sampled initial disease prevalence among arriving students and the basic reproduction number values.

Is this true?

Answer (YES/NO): NO